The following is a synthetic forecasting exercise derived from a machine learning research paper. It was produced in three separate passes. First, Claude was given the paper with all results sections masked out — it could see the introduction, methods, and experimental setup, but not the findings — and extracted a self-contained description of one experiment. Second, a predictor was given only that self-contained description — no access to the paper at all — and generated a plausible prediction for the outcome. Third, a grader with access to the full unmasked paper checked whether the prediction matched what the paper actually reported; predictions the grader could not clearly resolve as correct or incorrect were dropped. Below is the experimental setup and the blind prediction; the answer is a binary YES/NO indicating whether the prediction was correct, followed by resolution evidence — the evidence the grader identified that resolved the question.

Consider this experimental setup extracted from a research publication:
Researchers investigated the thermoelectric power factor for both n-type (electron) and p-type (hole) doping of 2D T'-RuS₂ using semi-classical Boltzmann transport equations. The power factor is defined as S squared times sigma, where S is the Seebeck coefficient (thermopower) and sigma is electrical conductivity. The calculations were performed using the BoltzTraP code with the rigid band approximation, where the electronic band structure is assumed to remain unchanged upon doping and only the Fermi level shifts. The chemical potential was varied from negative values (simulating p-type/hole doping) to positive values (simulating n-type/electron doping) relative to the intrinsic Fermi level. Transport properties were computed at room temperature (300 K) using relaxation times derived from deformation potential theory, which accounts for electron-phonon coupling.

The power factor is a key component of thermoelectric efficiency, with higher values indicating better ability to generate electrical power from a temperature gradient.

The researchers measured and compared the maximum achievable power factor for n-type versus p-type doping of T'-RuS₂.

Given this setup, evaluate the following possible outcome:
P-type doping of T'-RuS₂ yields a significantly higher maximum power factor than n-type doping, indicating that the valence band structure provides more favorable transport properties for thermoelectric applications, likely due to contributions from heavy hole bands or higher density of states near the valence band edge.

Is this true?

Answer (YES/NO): YES